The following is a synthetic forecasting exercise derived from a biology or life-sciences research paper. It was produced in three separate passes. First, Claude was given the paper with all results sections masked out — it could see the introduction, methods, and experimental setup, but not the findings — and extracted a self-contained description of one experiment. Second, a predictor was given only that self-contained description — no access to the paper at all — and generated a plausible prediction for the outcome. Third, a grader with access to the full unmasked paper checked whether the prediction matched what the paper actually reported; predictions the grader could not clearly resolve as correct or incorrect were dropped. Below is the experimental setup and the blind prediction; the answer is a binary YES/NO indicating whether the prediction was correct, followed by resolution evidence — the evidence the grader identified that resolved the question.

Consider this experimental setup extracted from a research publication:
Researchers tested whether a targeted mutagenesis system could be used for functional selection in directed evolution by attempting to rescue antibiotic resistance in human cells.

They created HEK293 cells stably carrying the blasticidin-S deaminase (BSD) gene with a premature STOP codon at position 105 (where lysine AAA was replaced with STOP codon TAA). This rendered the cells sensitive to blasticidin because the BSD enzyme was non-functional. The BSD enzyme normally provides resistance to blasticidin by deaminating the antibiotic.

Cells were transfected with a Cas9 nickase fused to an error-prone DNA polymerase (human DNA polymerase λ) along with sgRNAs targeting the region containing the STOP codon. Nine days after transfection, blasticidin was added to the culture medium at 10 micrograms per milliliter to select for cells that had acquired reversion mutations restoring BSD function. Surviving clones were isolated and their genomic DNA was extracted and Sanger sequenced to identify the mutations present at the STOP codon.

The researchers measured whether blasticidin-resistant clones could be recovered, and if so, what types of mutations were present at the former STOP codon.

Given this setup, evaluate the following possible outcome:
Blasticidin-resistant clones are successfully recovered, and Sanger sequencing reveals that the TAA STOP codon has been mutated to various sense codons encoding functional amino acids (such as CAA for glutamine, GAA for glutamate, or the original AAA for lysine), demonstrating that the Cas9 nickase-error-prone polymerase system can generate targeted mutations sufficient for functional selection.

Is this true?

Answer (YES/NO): YES